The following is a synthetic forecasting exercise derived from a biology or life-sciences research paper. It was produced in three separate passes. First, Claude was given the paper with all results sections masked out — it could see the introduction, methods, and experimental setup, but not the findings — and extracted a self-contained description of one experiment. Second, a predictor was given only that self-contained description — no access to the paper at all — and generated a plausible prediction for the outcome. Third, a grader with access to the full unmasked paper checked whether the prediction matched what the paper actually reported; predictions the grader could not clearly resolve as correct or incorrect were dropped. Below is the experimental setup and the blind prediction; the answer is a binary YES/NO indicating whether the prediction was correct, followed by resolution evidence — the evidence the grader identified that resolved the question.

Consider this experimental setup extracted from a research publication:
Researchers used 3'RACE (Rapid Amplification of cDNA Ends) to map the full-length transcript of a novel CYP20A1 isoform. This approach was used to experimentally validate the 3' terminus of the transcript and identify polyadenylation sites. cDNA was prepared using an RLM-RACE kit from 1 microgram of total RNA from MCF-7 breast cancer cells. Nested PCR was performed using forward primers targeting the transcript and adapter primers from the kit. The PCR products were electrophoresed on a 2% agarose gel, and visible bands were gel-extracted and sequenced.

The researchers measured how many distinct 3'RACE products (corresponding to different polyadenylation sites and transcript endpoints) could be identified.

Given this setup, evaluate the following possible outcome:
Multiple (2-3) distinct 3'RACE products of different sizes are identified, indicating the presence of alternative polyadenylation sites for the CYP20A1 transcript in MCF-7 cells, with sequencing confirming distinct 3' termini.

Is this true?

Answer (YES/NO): NO